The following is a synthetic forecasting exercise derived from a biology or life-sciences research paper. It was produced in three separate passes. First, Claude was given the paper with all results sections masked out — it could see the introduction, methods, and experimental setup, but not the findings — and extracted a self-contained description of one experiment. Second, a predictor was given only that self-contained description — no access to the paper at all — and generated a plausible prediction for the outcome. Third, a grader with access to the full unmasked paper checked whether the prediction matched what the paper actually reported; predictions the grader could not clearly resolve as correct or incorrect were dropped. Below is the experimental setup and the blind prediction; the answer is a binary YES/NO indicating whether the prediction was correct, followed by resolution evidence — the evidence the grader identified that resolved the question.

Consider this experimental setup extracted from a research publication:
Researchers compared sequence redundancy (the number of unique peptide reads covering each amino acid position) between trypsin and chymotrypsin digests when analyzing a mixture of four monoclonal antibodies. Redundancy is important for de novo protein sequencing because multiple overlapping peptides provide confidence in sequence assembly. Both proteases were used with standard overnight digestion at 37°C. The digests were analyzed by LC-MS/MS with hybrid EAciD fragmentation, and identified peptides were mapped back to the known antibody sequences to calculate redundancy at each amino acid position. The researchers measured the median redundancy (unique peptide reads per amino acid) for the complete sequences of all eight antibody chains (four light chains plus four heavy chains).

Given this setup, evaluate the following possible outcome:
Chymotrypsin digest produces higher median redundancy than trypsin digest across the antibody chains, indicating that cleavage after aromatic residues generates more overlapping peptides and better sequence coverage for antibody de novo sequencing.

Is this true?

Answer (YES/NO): YES